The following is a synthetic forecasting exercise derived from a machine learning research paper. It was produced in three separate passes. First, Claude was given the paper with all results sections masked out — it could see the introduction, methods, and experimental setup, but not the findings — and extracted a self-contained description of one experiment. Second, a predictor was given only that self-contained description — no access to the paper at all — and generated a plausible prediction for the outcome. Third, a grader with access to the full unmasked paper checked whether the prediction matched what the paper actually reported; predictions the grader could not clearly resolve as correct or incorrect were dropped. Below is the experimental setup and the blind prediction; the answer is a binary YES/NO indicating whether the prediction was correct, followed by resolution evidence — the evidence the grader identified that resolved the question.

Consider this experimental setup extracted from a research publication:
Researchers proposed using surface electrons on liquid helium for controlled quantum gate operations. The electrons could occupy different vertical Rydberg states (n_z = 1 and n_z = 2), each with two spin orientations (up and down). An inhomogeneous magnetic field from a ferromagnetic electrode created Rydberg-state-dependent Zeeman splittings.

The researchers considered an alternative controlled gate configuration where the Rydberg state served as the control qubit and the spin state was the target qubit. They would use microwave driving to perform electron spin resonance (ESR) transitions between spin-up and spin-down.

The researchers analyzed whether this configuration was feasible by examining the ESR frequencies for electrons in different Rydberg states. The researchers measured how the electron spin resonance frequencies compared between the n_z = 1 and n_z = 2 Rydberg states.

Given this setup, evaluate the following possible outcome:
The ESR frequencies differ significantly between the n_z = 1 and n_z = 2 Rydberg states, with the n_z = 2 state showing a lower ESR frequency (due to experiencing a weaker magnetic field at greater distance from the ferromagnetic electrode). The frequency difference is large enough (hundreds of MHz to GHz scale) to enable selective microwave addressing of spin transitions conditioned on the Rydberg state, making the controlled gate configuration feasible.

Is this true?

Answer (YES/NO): YES